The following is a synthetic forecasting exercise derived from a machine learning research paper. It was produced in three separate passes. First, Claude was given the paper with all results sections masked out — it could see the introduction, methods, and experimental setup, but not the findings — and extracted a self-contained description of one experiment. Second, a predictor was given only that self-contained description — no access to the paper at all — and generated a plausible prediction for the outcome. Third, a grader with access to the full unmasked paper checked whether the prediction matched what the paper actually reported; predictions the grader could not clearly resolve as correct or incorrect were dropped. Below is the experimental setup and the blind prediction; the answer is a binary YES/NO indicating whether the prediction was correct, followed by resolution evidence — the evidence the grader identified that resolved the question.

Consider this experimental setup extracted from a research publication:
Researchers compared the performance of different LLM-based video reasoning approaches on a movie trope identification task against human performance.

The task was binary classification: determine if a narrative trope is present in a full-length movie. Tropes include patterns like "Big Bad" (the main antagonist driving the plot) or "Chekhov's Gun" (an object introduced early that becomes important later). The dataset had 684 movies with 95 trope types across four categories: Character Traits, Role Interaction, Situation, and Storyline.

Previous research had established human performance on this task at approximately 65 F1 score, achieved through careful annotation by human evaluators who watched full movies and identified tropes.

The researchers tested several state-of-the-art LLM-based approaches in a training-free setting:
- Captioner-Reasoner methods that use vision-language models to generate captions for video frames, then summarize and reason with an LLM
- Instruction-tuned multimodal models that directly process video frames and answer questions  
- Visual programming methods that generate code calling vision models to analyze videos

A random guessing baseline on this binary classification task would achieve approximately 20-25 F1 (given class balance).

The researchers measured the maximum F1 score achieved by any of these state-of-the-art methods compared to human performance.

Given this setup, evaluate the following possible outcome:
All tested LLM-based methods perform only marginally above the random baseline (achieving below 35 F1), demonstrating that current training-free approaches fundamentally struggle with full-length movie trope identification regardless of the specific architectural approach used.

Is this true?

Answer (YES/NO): NO